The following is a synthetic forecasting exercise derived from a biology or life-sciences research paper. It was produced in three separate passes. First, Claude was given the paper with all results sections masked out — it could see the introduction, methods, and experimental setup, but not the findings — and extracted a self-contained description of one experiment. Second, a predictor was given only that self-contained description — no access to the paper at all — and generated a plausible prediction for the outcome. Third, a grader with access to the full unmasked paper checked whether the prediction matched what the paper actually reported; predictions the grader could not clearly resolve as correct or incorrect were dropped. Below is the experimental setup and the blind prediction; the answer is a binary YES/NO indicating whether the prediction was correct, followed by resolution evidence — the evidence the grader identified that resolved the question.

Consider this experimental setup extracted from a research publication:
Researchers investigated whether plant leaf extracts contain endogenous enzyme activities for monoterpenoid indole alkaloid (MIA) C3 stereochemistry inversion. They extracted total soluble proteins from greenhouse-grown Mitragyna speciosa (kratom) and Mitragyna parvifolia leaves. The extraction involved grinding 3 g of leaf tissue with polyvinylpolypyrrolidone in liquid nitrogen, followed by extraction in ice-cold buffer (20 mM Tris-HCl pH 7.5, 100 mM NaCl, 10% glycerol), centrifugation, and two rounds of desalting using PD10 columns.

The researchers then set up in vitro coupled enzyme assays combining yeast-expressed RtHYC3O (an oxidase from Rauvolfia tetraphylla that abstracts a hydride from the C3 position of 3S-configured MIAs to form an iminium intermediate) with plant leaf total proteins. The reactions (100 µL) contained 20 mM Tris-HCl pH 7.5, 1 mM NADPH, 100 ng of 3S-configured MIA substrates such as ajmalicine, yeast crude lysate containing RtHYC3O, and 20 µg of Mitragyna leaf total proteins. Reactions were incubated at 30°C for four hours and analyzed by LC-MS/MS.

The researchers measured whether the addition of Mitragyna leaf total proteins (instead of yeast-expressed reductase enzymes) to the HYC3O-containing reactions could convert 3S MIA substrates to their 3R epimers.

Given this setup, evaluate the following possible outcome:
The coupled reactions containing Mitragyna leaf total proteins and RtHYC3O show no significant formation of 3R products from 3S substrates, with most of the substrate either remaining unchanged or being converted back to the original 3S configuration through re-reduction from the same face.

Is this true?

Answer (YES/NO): NO